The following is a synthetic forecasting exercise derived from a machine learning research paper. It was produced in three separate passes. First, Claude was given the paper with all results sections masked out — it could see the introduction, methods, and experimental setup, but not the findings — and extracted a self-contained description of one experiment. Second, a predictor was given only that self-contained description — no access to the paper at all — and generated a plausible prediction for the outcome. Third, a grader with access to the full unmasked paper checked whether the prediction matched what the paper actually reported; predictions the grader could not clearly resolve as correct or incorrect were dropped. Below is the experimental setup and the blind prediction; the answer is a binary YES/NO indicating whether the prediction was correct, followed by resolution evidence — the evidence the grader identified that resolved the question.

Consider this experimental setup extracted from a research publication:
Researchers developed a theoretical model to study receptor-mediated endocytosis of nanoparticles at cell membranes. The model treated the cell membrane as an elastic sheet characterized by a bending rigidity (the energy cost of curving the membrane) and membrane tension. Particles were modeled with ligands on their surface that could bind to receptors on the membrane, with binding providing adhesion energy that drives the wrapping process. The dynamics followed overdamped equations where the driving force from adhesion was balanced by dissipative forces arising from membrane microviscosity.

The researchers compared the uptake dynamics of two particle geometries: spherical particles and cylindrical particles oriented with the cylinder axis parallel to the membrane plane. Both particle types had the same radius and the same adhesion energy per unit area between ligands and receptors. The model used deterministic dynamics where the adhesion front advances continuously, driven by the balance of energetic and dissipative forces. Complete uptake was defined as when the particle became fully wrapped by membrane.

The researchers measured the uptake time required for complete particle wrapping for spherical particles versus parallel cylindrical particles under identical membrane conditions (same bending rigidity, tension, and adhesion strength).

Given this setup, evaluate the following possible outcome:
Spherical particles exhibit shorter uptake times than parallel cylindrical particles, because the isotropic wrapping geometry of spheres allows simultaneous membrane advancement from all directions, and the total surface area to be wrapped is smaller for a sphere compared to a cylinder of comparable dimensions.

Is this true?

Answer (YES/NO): NO